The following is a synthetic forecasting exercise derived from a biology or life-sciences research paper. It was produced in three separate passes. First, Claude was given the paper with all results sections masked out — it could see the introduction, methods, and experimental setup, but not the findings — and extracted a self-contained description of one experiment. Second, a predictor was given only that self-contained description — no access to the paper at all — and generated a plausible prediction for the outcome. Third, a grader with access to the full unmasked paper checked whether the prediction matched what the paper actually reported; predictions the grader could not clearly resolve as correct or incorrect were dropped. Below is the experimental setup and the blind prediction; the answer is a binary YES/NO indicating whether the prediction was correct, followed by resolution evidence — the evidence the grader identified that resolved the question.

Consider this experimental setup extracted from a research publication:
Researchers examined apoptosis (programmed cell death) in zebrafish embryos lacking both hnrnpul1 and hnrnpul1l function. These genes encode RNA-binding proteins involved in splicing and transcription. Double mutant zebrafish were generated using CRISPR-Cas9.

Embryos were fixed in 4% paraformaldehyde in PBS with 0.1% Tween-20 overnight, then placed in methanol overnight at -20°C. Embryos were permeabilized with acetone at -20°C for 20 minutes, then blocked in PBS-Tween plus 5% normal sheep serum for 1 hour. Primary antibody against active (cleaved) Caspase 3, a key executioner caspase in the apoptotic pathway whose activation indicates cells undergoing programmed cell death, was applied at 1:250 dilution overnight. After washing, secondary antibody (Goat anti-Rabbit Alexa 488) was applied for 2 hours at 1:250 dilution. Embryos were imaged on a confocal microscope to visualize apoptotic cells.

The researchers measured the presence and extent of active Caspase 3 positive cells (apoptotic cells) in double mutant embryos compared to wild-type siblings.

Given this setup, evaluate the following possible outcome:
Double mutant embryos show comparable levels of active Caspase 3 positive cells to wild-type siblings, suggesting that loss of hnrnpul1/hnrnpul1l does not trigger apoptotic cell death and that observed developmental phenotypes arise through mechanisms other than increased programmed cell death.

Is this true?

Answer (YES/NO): YES